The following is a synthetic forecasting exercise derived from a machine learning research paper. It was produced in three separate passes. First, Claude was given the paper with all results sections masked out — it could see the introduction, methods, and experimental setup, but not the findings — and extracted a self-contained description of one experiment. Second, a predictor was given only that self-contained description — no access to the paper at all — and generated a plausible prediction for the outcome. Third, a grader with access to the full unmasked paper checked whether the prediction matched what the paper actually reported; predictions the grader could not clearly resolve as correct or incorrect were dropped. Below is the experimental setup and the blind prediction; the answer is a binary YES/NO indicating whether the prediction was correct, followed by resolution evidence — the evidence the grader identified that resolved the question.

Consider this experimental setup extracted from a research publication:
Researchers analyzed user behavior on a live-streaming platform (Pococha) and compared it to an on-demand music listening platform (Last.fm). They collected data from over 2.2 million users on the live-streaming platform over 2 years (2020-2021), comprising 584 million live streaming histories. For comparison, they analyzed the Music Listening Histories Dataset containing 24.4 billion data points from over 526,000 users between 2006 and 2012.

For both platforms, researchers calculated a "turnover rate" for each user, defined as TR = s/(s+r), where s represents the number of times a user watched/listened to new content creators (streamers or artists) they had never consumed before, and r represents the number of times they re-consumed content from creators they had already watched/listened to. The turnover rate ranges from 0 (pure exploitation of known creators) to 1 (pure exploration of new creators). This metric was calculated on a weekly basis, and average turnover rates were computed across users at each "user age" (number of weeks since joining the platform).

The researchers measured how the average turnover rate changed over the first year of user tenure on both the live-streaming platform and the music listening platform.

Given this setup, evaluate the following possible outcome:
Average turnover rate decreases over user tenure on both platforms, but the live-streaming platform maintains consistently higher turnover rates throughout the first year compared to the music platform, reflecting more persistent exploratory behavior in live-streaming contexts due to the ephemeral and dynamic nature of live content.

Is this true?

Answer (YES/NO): YES